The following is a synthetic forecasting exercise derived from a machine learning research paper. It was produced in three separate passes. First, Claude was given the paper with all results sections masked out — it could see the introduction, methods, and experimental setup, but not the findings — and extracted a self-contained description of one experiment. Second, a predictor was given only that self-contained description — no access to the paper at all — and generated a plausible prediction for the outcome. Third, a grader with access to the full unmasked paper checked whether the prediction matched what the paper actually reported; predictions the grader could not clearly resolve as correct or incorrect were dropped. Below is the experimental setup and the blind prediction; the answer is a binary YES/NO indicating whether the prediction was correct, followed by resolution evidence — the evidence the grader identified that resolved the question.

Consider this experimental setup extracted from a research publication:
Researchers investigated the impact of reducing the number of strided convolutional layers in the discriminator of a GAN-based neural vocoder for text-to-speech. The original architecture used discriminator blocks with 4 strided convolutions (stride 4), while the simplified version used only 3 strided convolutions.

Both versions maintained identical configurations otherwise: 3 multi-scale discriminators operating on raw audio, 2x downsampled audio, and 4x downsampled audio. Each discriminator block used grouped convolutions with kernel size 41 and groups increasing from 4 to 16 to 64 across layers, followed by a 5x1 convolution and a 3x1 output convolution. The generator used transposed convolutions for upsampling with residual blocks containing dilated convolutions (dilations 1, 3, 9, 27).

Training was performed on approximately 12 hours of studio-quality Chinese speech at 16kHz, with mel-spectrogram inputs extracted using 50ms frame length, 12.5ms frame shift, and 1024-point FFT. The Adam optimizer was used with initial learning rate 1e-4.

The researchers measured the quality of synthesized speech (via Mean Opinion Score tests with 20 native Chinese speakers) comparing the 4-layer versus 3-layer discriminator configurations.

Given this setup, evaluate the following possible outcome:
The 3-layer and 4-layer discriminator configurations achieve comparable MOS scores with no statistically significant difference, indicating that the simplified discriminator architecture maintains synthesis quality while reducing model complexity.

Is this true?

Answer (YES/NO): YES